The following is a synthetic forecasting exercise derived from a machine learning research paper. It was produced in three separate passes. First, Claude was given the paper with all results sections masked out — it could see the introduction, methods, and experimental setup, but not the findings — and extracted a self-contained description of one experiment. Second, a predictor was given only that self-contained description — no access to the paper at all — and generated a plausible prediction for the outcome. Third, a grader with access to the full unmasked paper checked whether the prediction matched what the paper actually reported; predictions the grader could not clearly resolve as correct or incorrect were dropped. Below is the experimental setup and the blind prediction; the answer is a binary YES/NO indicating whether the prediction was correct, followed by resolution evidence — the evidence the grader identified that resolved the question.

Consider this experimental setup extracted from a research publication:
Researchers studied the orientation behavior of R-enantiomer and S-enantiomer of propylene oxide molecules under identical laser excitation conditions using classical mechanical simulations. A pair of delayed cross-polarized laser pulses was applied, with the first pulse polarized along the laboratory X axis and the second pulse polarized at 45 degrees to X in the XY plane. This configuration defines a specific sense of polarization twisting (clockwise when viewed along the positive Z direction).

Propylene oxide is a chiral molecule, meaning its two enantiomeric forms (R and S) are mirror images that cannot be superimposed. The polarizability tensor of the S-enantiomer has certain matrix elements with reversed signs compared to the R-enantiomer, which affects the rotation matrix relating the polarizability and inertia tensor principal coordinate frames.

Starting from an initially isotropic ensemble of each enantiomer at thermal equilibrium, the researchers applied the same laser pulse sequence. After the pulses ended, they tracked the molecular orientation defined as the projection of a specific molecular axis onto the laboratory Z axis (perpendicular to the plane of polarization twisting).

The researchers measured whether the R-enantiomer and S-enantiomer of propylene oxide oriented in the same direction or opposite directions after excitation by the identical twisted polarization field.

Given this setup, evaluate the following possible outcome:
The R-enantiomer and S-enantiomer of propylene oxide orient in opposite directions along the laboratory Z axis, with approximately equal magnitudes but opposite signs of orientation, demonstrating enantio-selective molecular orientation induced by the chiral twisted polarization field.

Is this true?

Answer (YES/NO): YES